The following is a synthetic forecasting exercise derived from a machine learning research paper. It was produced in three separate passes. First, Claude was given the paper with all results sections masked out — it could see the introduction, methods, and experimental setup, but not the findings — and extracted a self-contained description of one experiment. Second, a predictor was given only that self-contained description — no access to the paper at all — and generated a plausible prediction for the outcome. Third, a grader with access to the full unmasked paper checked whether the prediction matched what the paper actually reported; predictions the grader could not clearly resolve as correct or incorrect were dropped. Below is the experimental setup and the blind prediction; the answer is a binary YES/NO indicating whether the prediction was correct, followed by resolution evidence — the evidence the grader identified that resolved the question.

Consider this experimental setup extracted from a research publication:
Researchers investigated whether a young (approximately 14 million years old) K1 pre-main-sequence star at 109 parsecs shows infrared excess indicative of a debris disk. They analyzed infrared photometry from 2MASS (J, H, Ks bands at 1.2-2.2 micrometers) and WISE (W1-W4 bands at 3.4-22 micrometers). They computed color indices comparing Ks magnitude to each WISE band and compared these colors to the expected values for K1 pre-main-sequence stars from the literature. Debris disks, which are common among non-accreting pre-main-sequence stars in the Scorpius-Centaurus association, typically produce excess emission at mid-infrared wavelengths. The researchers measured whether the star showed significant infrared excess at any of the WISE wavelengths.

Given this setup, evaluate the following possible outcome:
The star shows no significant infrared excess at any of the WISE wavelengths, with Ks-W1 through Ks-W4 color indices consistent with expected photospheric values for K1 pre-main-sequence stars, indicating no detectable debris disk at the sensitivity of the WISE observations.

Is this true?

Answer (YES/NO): NO